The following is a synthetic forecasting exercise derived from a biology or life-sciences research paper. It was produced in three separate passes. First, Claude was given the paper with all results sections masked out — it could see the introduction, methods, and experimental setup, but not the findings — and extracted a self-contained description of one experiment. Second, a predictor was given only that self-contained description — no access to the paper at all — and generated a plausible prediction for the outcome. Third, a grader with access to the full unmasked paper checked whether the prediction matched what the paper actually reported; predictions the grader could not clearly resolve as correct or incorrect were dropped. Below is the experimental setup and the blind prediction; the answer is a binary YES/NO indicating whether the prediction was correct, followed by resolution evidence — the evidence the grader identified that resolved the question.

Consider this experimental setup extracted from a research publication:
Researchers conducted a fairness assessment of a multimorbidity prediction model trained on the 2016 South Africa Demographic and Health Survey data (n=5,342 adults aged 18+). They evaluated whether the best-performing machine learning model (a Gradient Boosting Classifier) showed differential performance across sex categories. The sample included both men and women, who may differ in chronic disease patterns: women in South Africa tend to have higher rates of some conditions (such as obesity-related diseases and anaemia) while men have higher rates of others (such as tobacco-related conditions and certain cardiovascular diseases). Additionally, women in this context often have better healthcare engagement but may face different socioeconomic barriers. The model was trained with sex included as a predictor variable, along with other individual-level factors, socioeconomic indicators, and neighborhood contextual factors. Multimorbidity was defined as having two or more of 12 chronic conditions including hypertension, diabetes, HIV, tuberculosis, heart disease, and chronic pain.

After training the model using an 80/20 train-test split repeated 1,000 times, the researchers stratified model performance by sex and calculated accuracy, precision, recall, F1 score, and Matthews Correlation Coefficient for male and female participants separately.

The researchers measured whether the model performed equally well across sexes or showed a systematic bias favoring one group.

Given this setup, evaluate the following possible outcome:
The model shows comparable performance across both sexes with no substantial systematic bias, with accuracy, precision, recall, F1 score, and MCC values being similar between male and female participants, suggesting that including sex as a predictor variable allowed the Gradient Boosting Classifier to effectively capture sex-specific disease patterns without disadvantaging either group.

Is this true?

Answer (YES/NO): YES